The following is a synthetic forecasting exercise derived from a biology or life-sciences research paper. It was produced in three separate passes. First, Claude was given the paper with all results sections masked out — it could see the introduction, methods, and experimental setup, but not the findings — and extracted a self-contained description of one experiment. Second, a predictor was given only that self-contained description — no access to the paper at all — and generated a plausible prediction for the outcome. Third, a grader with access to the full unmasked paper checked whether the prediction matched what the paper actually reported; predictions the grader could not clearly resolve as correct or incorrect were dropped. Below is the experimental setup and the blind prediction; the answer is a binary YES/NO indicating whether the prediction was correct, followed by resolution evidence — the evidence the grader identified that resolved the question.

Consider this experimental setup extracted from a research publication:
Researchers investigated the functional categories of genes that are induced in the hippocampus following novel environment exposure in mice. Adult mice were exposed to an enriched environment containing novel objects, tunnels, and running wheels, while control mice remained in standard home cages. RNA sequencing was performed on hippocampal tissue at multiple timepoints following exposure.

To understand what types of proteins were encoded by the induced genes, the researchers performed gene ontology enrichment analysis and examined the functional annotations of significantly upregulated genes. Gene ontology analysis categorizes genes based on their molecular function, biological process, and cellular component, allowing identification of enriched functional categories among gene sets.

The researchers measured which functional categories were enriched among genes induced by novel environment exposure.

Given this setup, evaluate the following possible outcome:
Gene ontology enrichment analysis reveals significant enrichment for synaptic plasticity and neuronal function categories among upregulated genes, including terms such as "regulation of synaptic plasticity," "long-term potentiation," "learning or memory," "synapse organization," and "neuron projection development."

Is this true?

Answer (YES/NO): NO